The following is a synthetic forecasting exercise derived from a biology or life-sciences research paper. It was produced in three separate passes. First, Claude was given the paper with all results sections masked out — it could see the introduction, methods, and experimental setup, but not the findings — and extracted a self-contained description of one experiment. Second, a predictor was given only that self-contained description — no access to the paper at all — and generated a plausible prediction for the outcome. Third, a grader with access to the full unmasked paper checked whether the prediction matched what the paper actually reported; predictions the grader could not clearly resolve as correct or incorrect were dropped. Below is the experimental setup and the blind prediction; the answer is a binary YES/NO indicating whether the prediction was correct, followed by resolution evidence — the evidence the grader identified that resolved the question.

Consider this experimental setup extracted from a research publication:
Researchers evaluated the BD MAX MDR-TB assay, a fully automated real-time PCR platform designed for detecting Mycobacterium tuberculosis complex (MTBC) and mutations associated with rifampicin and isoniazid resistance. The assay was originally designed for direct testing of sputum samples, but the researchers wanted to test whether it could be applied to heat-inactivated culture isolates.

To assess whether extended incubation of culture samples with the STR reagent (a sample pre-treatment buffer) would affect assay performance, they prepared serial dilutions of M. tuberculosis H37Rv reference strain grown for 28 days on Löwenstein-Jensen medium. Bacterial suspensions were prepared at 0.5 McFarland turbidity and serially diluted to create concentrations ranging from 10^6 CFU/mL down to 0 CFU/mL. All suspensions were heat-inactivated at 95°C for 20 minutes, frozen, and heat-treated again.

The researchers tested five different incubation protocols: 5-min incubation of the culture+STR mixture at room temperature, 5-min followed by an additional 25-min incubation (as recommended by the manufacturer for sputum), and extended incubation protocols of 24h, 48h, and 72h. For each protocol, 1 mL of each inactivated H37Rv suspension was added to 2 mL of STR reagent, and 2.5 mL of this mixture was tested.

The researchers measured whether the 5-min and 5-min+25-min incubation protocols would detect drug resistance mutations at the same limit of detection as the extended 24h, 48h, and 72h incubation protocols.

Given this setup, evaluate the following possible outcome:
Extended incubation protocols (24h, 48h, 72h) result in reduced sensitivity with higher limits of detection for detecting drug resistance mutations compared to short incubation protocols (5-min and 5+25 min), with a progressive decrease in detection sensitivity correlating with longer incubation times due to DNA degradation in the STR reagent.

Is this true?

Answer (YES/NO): NO